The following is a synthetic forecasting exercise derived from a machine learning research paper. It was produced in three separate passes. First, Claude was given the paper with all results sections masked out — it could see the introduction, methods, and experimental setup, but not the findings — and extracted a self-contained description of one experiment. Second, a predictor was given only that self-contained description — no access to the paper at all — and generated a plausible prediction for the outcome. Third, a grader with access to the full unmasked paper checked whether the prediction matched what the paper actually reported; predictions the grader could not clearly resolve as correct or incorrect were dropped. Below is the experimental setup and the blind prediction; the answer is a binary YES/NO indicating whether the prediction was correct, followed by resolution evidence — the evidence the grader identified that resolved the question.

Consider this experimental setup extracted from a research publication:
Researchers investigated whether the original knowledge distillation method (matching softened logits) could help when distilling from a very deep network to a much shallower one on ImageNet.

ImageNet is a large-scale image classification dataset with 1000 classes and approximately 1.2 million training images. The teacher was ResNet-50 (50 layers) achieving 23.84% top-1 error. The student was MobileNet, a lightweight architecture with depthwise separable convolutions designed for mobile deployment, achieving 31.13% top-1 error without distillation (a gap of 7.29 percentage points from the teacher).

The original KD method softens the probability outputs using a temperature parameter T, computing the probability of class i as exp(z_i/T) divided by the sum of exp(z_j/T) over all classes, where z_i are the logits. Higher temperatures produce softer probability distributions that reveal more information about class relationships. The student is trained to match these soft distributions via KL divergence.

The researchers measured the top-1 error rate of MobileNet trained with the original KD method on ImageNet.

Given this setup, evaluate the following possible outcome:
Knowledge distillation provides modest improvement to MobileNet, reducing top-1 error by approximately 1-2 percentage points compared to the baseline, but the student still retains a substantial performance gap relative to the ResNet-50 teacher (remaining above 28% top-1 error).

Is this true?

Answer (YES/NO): NO